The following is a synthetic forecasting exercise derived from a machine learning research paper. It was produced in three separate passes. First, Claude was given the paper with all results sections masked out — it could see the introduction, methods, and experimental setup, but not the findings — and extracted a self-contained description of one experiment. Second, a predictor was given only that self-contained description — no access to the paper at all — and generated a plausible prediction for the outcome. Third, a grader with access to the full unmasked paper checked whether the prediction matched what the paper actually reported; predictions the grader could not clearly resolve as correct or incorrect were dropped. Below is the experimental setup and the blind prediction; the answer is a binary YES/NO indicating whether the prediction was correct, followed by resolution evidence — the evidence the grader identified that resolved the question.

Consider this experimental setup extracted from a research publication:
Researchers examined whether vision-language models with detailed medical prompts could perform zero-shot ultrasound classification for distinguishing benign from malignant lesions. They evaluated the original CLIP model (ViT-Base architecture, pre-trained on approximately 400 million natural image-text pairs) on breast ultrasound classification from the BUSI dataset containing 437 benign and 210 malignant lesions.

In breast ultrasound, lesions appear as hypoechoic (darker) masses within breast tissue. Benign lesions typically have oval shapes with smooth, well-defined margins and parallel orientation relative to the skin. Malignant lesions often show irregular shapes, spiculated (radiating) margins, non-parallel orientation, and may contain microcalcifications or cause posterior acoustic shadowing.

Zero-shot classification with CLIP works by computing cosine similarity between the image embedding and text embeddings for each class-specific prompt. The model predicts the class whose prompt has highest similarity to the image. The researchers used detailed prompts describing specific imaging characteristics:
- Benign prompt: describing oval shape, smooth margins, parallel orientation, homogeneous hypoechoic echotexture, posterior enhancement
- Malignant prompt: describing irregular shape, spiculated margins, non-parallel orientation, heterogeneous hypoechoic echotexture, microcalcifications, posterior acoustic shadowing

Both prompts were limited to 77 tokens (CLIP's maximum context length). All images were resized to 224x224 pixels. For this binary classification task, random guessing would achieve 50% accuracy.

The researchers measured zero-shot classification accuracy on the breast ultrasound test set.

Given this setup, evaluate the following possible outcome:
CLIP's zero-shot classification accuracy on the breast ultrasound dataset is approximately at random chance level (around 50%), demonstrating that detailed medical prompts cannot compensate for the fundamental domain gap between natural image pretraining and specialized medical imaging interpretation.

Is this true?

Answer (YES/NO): YES